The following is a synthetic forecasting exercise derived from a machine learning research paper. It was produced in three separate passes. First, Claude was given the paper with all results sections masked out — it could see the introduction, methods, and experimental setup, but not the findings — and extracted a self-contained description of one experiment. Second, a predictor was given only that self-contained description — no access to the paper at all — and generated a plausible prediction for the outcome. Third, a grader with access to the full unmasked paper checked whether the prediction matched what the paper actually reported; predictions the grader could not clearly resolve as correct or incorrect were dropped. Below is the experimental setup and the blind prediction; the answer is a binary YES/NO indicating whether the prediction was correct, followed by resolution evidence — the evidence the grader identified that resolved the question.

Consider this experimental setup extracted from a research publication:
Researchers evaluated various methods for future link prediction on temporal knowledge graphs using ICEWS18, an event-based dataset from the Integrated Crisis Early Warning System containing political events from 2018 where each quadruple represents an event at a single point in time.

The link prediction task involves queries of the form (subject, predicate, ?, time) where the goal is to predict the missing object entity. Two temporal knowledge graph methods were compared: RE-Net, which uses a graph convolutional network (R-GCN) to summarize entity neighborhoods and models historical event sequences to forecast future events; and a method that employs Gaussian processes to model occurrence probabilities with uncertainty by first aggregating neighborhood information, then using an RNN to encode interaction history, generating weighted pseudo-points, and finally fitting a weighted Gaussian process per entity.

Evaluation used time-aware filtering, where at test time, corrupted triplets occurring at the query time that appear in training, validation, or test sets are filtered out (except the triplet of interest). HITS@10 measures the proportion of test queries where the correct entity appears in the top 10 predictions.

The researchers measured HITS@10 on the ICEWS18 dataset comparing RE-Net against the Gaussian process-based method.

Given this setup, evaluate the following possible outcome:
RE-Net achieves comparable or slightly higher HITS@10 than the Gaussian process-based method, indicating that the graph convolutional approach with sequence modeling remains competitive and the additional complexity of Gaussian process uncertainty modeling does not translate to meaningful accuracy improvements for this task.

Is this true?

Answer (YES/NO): YES